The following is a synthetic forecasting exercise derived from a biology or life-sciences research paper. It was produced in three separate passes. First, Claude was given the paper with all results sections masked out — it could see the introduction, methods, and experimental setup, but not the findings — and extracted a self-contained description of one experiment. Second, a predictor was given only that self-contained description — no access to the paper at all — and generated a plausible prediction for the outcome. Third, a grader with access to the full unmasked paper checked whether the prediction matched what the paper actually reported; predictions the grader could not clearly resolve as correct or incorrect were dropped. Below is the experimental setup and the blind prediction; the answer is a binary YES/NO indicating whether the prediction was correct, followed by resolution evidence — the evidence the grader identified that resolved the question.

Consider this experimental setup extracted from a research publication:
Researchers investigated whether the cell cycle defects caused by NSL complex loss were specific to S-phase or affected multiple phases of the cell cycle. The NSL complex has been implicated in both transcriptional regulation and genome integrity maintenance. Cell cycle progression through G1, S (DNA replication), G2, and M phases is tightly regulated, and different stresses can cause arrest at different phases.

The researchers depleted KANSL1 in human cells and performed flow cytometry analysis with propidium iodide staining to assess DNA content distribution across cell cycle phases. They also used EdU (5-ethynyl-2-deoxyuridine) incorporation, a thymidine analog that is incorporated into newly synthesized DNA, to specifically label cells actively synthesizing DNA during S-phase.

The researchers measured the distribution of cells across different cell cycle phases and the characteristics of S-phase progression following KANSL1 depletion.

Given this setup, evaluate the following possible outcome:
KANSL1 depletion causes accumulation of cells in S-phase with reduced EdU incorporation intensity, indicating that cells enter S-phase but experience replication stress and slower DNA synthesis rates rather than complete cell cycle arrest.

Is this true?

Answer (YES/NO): YES